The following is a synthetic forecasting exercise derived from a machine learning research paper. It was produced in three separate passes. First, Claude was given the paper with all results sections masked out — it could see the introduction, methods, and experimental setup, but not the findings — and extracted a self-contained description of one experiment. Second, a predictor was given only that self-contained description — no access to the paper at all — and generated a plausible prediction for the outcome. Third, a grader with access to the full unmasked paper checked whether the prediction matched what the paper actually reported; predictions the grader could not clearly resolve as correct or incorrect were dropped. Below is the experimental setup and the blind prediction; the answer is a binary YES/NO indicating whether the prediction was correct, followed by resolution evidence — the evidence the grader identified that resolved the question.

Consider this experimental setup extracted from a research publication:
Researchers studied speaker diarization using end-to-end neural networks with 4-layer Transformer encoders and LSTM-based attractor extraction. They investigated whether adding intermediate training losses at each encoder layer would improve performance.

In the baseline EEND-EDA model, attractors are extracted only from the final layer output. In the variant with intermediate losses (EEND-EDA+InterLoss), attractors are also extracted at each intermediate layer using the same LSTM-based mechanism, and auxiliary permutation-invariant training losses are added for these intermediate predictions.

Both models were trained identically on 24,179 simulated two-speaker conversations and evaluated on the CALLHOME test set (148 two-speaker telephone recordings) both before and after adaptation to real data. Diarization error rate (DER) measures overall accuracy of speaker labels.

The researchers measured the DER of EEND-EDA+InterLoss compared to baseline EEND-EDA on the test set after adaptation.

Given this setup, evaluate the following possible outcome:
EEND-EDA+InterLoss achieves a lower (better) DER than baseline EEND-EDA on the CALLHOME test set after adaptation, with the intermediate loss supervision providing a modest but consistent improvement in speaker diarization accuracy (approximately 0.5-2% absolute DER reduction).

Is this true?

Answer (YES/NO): NO